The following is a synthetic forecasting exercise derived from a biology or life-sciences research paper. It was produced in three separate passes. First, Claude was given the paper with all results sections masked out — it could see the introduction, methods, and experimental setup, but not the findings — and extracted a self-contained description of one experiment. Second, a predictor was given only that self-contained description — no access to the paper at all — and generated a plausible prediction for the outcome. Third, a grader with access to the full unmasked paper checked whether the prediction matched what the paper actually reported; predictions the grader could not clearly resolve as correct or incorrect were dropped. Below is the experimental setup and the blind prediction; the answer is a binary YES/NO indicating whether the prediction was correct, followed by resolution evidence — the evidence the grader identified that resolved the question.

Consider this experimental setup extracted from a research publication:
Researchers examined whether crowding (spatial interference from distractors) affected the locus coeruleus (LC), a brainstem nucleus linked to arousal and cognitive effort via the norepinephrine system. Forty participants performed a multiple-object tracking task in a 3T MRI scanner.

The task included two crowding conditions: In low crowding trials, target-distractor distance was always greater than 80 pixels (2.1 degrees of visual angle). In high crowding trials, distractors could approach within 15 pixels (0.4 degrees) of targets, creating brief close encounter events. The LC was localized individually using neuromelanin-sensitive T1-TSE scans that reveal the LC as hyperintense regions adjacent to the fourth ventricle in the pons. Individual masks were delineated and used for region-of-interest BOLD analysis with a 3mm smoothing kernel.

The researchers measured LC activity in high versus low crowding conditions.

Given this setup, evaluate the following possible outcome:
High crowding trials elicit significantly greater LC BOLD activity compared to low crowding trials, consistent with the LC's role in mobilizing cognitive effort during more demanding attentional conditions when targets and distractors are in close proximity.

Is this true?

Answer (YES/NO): NO